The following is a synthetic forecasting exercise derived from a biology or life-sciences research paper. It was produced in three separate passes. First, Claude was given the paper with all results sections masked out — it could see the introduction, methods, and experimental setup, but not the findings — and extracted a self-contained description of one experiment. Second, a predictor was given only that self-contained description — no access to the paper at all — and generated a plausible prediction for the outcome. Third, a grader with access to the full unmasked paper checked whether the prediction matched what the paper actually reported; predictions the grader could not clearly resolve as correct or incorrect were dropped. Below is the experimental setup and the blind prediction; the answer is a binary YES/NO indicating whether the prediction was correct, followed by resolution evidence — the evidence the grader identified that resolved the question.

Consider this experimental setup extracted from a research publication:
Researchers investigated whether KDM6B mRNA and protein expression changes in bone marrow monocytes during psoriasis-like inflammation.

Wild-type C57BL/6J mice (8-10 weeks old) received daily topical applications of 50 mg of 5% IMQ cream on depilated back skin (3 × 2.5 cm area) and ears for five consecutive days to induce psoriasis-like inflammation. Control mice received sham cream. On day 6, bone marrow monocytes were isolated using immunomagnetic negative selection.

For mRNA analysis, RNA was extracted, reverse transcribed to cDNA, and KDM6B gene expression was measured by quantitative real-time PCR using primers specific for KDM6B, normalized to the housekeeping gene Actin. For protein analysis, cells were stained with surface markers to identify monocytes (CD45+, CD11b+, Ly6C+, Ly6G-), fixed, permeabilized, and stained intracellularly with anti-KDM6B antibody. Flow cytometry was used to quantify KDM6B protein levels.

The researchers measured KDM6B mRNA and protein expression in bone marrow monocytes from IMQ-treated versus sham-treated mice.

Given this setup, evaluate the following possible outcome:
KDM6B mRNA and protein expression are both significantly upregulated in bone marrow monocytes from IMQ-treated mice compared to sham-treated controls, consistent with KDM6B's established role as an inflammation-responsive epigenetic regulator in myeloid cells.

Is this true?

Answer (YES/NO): YES